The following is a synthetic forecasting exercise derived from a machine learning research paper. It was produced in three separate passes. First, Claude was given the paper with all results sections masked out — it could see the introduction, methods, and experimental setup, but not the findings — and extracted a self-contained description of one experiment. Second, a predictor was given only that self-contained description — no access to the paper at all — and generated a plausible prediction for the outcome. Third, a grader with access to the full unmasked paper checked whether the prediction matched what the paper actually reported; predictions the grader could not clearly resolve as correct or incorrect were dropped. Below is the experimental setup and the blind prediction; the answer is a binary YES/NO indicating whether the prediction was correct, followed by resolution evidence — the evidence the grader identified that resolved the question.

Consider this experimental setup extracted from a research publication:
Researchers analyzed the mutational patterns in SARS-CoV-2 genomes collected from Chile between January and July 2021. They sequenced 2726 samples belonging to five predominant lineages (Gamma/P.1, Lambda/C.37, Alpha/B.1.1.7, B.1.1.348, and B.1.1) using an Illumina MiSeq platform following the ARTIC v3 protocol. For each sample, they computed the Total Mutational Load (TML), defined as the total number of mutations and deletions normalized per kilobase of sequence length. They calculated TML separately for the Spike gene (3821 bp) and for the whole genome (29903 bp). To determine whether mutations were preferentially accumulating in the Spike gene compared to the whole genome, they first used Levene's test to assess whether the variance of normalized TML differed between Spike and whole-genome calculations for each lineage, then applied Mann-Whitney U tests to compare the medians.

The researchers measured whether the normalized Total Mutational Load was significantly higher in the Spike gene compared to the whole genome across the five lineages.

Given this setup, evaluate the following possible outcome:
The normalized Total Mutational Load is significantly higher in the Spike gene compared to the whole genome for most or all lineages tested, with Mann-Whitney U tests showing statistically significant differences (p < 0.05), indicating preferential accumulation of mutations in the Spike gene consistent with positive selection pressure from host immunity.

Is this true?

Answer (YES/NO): YES